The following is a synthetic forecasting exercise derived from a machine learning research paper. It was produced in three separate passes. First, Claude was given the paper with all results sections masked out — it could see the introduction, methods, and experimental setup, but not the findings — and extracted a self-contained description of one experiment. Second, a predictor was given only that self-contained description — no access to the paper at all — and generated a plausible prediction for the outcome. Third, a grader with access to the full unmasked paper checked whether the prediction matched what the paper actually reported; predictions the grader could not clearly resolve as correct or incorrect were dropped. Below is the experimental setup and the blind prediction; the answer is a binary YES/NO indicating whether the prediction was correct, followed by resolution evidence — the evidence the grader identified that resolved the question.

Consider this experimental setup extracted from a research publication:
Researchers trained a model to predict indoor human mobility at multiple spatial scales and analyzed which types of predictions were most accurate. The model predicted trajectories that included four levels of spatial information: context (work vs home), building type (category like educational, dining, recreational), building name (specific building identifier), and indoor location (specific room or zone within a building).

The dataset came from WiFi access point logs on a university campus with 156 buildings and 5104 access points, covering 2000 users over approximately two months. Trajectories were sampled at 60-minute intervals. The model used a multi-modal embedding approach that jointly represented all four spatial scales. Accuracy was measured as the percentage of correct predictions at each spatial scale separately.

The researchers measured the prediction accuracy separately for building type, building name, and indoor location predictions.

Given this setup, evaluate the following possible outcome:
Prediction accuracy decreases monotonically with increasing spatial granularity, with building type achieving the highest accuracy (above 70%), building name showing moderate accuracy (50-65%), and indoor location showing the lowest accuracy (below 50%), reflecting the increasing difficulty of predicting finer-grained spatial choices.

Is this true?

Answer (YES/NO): NO